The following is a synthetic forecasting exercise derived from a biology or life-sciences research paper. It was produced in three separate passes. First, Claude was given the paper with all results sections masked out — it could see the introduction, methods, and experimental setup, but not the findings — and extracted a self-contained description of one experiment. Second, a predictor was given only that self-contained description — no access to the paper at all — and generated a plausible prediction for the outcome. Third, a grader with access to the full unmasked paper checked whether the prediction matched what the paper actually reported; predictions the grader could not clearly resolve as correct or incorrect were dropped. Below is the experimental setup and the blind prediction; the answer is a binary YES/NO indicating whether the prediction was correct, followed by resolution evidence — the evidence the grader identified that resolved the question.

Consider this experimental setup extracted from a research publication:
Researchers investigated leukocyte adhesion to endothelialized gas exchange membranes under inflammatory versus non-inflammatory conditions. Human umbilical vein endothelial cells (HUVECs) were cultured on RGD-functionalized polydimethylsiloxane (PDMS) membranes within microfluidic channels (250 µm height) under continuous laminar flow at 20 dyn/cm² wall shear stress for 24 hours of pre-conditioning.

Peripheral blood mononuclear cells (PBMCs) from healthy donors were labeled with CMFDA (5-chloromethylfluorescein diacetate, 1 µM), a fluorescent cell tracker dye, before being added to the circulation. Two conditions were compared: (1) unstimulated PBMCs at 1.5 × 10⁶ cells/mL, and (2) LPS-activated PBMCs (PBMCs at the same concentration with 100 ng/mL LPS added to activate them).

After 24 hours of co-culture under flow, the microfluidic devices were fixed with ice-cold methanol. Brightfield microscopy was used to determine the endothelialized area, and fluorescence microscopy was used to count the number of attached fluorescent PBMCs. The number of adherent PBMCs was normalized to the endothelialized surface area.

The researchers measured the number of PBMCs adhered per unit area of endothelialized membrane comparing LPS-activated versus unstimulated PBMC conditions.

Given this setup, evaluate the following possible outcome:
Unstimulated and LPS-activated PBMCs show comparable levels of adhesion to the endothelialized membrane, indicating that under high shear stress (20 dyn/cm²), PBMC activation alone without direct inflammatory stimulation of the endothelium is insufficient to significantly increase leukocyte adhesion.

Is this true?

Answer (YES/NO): NO